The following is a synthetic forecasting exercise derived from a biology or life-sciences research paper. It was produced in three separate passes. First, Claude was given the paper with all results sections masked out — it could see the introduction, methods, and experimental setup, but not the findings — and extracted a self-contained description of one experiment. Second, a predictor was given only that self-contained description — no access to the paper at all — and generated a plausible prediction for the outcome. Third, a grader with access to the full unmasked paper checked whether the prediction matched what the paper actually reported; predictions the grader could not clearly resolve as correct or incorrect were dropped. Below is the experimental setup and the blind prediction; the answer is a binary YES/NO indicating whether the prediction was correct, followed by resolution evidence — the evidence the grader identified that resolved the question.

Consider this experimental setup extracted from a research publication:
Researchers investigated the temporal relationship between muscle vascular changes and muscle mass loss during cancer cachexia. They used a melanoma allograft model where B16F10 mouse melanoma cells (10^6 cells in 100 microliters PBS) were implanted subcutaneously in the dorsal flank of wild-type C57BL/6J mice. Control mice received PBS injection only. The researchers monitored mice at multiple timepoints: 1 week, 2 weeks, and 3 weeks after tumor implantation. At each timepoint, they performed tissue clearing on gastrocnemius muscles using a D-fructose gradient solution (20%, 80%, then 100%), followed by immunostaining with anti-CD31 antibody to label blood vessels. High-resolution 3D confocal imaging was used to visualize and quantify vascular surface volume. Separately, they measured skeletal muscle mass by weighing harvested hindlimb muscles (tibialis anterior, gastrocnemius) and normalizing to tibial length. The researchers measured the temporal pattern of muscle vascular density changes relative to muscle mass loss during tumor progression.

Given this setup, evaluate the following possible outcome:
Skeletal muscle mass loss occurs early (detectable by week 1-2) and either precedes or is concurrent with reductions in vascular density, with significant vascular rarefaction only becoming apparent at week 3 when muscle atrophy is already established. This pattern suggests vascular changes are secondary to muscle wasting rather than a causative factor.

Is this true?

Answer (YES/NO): NO